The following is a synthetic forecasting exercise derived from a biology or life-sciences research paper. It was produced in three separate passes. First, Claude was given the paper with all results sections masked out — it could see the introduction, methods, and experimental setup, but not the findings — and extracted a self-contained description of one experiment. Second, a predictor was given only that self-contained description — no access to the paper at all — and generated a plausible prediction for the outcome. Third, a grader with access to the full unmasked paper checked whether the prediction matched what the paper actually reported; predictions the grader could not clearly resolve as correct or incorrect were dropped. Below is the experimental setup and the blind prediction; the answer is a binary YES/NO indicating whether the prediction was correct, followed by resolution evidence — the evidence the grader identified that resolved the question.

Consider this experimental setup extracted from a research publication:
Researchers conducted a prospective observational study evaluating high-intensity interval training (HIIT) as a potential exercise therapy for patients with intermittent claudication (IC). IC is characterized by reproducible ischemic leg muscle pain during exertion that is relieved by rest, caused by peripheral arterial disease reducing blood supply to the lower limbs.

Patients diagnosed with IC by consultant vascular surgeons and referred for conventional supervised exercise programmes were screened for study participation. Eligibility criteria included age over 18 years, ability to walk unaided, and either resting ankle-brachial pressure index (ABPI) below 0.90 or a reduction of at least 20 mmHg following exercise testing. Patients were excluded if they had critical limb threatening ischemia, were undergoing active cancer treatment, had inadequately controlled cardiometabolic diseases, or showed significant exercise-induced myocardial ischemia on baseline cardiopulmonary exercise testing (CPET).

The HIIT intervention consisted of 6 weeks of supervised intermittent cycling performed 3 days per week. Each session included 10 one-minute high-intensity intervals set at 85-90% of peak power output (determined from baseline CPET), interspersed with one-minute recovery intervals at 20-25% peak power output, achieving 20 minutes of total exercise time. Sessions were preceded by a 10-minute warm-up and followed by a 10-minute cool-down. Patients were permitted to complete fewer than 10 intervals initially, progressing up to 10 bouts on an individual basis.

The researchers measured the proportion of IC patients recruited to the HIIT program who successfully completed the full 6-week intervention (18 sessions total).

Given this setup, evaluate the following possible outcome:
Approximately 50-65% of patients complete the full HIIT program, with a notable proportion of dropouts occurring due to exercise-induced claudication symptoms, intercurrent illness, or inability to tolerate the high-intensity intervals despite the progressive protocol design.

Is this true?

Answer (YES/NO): NO